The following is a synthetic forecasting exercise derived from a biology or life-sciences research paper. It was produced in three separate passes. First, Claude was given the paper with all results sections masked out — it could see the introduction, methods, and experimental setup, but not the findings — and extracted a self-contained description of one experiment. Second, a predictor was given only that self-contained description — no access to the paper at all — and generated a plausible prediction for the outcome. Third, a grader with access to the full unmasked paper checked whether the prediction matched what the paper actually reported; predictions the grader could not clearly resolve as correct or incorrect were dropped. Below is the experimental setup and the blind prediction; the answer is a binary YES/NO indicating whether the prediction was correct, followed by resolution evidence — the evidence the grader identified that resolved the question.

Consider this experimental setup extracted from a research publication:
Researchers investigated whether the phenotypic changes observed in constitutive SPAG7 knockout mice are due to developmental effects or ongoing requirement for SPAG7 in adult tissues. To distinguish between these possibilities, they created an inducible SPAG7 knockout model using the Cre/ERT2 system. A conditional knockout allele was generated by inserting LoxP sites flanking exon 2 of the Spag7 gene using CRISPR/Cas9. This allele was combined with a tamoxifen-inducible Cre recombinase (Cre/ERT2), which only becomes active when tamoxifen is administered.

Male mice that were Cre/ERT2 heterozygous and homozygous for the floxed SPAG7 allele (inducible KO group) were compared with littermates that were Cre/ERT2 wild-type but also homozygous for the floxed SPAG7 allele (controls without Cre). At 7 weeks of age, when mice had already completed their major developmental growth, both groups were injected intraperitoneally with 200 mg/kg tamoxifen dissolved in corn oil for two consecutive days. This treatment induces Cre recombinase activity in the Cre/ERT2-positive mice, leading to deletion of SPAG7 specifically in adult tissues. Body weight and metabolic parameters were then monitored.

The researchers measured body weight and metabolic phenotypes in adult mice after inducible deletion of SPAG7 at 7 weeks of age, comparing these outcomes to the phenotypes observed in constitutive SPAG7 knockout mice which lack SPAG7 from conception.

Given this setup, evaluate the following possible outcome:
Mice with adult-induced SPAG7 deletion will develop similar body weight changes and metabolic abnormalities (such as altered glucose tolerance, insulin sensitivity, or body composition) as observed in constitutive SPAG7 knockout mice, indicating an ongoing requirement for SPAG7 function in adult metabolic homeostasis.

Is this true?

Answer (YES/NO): NO